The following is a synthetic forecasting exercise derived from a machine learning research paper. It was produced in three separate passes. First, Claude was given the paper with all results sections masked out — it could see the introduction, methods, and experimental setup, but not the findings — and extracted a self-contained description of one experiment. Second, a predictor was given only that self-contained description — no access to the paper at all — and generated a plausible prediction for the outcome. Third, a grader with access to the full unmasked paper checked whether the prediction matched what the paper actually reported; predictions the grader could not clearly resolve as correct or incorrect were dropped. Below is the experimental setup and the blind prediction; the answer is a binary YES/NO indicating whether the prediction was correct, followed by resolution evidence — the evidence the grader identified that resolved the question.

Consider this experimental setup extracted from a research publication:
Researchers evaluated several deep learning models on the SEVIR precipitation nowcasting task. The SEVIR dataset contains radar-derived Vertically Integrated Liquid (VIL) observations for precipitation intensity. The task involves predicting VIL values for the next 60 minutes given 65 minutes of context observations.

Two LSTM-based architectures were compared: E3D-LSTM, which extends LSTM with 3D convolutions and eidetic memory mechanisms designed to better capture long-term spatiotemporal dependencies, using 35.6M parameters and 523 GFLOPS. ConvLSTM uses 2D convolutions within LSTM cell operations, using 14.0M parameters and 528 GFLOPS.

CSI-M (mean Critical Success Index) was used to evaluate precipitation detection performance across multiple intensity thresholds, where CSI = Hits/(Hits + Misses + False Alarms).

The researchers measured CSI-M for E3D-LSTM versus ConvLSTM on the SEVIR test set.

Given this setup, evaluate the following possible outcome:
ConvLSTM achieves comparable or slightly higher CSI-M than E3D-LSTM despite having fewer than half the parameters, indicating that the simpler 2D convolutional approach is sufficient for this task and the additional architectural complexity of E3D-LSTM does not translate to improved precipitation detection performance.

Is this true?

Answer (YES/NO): YES